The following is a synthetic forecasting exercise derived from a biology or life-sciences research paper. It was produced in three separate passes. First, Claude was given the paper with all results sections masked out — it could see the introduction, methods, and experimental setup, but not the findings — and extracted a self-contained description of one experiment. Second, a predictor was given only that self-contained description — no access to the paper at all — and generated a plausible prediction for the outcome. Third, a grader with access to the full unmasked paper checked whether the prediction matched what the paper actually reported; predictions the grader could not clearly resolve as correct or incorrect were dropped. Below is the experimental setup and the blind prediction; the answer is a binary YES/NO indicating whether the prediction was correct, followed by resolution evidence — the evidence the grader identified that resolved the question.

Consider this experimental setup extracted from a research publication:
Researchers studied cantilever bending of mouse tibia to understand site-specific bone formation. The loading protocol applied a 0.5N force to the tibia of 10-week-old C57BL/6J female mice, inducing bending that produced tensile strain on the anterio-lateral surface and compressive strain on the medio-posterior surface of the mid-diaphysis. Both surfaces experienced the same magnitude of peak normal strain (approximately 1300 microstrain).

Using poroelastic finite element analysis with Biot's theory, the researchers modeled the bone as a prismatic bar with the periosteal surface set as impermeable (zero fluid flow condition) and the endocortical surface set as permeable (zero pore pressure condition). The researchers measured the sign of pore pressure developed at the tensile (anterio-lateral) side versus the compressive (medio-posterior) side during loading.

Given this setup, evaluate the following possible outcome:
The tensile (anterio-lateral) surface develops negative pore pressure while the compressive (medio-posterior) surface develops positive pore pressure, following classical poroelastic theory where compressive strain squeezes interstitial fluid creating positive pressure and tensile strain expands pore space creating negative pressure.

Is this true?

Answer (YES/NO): YES